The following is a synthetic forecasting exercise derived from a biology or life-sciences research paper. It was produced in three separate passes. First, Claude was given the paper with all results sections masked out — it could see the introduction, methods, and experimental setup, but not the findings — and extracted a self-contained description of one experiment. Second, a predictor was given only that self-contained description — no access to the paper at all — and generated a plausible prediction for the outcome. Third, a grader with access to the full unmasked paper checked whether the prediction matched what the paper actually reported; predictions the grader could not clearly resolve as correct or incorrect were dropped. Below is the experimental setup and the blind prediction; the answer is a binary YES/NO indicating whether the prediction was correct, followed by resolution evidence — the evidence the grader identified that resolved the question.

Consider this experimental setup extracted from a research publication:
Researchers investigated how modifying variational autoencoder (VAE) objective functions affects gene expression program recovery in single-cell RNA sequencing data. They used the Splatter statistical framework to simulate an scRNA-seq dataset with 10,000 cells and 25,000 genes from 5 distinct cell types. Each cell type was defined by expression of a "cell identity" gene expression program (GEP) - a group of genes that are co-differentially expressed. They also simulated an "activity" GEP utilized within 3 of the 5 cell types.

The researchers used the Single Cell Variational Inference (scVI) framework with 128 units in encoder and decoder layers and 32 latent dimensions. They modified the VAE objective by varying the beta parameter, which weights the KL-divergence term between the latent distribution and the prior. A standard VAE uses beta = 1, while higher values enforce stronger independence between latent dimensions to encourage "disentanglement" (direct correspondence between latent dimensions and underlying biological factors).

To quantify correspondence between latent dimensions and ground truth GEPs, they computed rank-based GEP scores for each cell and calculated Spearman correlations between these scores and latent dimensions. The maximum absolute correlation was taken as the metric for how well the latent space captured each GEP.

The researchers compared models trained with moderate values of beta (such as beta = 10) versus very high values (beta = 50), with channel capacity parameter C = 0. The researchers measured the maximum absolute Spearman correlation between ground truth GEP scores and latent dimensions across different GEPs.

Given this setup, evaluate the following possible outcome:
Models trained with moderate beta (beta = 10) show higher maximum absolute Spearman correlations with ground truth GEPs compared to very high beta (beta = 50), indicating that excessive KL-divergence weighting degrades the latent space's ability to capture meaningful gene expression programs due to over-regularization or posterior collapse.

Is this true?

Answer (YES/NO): YES